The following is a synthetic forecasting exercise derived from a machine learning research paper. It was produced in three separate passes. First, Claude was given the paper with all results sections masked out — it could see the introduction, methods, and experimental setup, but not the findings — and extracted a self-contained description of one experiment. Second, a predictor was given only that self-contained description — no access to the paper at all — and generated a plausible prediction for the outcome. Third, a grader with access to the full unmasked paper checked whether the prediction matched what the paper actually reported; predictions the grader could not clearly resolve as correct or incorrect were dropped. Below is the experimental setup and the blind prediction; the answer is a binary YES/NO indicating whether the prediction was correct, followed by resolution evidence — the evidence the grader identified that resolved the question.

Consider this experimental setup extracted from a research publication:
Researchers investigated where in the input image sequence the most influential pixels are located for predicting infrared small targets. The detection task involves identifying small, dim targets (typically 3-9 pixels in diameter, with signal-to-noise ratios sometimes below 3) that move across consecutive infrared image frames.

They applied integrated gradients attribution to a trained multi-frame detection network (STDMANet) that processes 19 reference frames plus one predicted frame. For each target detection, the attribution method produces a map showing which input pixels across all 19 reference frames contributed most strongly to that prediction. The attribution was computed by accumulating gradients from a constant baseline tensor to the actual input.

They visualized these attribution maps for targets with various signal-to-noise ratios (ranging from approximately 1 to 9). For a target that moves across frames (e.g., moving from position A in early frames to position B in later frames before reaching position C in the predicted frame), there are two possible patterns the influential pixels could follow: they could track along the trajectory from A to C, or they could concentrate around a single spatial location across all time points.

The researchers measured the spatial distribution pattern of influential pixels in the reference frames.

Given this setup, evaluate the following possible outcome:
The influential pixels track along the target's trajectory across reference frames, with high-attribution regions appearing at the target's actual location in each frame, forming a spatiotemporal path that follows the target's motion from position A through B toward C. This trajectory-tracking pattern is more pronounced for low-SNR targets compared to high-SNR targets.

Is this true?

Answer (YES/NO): NO